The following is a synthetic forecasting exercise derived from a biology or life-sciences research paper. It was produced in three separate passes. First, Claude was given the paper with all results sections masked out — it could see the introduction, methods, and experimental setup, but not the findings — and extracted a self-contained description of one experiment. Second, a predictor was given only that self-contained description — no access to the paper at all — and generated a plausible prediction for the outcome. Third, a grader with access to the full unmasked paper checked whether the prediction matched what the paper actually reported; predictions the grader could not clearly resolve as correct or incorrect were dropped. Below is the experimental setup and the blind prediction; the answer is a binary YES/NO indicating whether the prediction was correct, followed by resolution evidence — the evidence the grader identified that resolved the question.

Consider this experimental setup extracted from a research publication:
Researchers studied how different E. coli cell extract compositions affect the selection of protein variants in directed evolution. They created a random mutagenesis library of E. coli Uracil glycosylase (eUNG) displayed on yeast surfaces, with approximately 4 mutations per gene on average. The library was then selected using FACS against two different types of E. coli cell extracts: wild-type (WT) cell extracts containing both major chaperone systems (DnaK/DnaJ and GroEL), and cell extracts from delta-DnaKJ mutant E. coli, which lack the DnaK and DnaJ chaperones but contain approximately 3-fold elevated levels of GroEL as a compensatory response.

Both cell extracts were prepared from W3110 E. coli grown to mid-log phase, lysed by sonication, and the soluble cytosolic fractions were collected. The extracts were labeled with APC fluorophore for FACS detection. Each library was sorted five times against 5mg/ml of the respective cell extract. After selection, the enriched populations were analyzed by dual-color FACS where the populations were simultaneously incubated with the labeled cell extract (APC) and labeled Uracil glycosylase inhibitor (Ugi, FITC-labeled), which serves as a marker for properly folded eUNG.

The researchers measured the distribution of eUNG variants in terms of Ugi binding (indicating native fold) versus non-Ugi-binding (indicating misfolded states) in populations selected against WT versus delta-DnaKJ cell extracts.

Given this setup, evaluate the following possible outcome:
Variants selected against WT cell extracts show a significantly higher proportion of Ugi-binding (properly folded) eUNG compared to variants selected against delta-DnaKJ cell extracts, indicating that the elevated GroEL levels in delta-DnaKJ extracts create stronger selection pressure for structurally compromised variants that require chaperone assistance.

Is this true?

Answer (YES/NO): YES